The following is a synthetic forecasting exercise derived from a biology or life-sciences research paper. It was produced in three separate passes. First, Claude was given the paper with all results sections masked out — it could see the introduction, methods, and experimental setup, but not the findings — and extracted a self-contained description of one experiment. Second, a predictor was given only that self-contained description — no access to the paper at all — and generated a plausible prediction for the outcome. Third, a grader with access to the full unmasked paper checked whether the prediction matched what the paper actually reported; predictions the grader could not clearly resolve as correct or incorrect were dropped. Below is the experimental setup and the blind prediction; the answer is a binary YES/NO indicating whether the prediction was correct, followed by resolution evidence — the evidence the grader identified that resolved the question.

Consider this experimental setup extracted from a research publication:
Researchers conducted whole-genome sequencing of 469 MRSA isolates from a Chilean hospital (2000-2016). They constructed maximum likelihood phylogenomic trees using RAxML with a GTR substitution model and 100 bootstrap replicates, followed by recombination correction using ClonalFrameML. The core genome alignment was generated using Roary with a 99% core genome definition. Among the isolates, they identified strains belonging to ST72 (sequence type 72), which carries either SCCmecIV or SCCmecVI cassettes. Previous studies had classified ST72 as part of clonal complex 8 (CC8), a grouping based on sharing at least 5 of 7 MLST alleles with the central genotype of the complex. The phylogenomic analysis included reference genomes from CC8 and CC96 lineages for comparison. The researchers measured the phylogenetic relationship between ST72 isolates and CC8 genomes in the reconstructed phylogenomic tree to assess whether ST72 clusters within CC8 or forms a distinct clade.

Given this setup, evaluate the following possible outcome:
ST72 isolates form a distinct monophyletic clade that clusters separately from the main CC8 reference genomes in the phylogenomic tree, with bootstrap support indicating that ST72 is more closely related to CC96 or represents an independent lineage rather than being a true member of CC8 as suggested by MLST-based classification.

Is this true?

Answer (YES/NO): YES